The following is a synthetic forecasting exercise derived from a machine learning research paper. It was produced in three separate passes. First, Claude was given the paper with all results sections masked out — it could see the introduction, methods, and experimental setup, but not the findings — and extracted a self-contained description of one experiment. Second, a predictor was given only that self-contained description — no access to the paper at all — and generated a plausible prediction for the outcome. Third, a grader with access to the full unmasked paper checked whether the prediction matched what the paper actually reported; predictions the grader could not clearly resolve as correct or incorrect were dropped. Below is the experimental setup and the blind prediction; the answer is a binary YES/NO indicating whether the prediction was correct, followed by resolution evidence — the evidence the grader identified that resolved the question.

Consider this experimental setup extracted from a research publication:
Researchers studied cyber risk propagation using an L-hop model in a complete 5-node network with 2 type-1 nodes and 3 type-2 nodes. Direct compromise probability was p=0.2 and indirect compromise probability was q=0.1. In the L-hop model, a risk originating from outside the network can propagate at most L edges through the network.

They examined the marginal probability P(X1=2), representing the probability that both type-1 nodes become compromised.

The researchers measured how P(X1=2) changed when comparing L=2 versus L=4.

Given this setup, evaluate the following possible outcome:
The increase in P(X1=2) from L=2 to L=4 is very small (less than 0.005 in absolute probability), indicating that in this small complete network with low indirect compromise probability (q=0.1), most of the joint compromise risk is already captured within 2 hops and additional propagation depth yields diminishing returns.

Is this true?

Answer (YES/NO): YES